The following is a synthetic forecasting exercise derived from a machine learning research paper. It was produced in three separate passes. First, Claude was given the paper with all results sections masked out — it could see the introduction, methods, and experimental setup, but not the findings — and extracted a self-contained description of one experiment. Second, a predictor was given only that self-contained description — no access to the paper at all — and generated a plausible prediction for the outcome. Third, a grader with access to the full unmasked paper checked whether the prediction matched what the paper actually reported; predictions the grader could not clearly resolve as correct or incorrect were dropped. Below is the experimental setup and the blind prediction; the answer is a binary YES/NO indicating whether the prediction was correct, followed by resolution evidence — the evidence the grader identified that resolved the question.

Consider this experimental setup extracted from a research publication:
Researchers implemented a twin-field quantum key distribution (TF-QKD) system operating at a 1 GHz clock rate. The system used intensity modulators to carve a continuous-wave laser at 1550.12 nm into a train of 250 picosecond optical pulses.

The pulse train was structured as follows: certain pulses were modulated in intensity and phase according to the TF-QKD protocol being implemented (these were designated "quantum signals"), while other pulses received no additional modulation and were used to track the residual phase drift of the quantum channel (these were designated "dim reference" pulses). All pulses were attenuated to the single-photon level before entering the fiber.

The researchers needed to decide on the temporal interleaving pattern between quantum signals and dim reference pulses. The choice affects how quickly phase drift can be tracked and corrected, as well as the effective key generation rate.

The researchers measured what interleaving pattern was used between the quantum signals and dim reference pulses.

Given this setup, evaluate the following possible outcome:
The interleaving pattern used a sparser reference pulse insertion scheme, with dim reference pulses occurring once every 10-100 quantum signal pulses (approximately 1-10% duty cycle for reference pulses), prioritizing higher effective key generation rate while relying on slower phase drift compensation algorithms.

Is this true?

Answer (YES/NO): NO